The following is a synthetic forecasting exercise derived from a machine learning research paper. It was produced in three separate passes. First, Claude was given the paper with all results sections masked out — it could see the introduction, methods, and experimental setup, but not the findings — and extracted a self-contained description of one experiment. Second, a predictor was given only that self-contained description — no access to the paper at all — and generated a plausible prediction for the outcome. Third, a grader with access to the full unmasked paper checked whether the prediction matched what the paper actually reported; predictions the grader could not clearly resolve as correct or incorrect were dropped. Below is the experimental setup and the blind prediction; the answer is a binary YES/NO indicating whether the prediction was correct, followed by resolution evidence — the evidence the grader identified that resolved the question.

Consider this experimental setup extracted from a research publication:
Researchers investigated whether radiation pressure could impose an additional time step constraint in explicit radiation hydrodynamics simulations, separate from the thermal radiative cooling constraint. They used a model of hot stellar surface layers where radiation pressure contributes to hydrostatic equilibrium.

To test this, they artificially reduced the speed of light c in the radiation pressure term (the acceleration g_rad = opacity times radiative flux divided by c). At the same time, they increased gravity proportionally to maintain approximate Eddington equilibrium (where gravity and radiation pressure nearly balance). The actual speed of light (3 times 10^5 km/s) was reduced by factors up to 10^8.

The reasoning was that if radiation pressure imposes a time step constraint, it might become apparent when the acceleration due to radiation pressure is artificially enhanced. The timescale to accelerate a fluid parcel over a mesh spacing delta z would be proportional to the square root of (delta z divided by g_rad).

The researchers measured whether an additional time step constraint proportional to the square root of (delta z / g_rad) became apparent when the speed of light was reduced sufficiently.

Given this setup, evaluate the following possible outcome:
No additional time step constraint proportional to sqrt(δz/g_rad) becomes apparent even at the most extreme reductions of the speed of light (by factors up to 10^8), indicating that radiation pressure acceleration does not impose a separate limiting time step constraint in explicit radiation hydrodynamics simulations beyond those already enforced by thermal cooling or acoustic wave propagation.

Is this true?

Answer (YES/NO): NO